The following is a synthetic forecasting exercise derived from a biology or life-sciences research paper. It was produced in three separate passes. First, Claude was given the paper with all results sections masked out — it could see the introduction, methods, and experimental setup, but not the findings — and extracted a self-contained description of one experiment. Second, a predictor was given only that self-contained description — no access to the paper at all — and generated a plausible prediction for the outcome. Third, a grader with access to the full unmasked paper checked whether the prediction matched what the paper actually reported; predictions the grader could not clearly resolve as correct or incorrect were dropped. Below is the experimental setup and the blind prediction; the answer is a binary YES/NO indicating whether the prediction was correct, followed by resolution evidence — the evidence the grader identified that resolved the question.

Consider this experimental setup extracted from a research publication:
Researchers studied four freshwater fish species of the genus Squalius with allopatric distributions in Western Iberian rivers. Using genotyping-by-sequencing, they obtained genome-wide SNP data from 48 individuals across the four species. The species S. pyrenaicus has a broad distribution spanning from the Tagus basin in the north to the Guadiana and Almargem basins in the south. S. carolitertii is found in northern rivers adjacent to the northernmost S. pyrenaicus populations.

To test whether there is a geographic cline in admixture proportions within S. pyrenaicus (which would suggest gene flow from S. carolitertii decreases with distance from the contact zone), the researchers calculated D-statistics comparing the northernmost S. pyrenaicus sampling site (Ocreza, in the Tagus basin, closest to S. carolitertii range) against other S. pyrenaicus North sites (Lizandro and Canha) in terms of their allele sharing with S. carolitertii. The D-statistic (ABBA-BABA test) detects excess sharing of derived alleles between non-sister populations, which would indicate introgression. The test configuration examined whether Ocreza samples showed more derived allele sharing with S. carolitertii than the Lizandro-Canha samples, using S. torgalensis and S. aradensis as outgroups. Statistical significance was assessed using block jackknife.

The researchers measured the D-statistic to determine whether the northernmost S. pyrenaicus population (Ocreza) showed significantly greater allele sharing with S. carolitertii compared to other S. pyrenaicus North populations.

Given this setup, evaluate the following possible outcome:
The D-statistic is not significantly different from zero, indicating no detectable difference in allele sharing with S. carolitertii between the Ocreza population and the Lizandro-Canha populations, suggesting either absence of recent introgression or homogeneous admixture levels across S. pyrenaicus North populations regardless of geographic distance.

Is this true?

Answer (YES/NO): YES